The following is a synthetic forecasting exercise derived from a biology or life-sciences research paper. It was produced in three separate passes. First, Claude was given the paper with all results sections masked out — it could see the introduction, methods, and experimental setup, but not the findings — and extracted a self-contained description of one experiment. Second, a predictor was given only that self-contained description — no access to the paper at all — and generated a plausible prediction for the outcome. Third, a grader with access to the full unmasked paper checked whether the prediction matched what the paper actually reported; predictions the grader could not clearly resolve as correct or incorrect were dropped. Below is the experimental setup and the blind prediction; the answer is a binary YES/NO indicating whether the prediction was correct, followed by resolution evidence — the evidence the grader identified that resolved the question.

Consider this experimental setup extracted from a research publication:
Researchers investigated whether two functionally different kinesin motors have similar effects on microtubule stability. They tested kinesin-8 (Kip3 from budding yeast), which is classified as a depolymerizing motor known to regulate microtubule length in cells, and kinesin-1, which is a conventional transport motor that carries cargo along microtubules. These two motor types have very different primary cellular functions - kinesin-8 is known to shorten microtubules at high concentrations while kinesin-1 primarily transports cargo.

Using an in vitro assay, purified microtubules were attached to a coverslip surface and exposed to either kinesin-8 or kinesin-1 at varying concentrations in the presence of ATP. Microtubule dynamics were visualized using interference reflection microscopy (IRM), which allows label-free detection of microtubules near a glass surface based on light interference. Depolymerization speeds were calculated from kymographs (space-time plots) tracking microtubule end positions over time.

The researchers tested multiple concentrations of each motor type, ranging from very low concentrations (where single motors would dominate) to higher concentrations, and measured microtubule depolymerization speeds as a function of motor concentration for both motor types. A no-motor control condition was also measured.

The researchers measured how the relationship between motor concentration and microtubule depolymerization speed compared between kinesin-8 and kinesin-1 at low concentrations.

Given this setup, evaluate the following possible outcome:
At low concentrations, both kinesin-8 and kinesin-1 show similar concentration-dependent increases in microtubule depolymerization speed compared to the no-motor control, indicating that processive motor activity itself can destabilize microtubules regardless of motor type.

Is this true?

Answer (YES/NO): NO